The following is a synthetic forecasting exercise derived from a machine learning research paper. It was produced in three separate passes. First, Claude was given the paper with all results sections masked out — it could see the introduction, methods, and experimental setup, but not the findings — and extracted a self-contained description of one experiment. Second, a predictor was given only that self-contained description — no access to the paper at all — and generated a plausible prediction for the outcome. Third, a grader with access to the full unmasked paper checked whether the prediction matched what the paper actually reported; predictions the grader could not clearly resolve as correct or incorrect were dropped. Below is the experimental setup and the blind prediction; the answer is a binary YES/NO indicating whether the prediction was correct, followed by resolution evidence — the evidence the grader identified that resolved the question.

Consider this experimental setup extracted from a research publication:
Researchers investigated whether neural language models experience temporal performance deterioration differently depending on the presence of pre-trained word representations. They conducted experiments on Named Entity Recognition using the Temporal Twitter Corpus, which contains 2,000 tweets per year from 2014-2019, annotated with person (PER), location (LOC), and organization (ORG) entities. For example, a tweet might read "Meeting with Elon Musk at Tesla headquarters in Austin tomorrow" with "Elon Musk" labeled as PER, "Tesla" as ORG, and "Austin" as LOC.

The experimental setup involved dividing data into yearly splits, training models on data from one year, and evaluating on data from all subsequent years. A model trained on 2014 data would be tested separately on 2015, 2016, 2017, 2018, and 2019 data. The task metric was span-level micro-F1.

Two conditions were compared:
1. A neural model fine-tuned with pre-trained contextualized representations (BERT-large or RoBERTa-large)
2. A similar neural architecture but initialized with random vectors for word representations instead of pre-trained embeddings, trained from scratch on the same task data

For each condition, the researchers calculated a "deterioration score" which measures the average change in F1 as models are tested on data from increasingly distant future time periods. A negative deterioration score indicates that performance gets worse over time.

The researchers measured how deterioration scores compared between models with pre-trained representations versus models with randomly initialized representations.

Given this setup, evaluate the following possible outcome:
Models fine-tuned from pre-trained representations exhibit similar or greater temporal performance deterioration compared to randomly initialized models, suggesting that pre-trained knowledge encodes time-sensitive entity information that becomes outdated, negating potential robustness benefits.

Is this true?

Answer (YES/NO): NO